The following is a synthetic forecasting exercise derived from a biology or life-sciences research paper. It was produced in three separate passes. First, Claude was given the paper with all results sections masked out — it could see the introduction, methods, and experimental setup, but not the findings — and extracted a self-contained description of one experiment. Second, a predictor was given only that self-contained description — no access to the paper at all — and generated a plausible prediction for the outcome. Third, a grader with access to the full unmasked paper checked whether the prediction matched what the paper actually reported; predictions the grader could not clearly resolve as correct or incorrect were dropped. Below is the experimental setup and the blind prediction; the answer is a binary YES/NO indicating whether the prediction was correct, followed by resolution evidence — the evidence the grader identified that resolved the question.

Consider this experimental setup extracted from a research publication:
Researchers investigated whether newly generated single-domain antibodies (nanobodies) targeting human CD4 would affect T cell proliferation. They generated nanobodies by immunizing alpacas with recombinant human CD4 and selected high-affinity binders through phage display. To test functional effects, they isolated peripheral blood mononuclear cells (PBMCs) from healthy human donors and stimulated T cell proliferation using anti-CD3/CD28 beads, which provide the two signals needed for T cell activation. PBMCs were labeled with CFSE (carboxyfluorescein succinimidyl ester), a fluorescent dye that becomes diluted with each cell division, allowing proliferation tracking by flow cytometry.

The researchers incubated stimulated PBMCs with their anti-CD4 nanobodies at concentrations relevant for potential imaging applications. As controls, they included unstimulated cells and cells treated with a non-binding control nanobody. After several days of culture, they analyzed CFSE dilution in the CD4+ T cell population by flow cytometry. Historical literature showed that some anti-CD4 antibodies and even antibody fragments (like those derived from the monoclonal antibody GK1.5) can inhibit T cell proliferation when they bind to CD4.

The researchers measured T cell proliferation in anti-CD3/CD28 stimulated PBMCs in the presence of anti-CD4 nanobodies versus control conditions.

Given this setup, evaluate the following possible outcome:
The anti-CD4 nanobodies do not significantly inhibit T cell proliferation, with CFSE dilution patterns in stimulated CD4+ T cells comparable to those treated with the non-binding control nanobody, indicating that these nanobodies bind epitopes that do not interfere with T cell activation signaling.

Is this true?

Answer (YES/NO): YES